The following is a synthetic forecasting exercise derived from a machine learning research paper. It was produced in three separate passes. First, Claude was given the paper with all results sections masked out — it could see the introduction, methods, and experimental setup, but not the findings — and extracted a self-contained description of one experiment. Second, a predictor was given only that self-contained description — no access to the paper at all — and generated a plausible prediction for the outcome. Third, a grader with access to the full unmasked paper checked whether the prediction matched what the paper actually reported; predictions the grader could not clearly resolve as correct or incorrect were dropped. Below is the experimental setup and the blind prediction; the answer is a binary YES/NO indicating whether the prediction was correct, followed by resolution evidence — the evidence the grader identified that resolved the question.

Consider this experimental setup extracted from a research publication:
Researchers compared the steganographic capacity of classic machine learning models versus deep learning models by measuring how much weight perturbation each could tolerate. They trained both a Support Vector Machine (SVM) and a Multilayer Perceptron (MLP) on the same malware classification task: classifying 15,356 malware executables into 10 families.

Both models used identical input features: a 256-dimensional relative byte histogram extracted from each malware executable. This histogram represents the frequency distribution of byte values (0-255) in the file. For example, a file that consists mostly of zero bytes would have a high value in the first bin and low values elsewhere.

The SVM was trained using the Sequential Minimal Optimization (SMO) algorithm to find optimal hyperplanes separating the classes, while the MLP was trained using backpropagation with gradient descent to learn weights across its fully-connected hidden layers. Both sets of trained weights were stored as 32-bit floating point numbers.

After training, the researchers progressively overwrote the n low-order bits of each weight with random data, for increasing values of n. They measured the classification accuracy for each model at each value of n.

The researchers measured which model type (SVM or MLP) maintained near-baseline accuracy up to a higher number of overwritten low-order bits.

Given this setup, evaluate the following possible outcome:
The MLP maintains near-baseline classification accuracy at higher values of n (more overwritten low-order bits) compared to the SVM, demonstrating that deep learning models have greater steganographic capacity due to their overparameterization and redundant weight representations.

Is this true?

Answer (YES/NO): NO